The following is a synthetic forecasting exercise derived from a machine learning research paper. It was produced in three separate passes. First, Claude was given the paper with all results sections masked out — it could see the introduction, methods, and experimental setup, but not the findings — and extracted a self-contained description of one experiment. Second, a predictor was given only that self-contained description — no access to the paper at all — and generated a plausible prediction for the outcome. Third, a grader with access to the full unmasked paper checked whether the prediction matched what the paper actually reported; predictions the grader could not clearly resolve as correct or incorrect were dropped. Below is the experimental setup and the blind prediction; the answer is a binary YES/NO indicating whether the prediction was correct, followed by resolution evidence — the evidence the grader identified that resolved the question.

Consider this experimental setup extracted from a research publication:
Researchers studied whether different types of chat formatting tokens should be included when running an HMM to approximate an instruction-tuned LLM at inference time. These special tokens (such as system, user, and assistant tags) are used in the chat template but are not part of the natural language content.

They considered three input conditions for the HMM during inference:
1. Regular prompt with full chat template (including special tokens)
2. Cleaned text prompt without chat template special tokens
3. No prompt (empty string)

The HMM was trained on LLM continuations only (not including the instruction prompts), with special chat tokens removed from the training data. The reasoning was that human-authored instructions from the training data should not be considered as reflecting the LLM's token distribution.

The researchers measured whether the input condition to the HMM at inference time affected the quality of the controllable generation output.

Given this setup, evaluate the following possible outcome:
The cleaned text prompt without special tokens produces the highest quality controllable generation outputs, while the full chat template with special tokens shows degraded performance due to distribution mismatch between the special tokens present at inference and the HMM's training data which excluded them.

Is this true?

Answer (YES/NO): NO